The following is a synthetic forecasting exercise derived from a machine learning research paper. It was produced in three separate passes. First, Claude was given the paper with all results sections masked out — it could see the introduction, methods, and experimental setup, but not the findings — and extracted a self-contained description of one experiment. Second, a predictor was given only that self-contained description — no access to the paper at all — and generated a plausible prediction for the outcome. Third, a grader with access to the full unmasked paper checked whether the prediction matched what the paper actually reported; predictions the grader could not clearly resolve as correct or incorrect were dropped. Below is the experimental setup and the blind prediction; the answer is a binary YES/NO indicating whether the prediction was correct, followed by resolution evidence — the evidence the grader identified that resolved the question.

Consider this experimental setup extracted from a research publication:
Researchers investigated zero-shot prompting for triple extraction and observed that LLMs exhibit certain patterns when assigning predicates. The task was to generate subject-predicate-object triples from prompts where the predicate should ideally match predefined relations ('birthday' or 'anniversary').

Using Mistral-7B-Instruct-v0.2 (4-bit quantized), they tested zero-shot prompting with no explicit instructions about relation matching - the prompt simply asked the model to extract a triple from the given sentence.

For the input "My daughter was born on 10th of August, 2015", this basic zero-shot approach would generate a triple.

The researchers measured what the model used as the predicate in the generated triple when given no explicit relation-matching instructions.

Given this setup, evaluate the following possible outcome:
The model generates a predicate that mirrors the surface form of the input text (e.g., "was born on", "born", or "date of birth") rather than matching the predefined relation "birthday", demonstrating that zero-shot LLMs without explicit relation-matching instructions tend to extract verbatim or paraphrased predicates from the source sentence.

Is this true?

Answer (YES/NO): YES